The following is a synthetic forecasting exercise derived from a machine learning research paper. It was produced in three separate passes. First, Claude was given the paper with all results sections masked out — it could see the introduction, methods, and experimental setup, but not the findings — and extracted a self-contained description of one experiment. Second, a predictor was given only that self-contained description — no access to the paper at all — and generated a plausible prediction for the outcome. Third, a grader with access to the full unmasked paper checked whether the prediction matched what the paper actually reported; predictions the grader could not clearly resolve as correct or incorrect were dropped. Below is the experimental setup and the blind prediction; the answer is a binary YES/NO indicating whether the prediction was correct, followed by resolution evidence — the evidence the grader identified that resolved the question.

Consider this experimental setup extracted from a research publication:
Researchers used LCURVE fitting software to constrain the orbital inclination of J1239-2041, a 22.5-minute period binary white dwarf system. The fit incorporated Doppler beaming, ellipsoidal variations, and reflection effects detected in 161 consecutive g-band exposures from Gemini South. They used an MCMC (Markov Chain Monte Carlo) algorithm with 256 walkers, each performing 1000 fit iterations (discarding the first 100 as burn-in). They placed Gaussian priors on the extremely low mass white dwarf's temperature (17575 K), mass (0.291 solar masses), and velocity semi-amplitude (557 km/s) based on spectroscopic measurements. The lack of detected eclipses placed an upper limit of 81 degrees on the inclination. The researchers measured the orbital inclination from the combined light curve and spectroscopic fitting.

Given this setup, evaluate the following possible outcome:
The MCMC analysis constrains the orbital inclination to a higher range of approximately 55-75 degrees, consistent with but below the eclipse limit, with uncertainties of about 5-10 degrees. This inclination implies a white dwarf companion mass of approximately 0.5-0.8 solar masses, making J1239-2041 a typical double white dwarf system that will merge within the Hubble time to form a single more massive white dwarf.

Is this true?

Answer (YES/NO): YES